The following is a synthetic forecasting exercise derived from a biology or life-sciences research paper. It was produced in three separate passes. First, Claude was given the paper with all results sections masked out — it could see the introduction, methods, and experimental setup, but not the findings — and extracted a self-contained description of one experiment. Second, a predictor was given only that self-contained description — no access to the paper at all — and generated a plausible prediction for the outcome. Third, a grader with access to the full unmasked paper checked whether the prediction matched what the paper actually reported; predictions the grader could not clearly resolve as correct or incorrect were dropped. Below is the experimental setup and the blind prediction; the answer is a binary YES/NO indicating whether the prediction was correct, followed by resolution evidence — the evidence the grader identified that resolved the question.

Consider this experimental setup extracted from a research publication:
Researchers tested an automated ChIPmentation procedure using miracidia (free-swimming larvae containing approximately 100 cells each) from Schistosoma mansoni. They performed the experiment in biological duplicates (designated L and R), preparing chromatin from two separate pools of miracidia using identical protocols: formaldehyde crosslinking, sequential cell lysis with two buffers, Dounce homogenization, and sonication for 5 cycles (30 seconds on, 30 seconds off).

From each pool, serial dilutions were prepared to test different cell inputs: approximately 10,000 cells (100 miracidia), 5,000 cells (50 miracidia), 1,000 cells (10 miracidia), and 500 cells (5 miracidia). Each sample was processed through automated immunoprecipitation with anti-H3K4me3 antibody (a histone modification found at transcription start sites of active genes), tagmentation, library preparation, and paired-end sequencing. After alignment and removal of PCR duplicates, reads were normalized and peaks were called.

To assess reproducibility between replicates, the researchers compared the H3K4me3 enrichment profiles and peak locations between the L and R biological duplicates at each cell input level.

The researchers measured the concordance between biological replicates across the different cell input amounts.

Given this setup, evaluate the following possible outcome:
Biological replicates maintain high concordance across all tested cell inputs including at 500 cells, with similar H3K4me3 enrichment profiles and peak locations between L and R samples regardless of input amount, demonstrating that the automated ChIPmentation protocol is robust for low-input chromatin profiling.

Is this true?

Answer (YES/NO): NO